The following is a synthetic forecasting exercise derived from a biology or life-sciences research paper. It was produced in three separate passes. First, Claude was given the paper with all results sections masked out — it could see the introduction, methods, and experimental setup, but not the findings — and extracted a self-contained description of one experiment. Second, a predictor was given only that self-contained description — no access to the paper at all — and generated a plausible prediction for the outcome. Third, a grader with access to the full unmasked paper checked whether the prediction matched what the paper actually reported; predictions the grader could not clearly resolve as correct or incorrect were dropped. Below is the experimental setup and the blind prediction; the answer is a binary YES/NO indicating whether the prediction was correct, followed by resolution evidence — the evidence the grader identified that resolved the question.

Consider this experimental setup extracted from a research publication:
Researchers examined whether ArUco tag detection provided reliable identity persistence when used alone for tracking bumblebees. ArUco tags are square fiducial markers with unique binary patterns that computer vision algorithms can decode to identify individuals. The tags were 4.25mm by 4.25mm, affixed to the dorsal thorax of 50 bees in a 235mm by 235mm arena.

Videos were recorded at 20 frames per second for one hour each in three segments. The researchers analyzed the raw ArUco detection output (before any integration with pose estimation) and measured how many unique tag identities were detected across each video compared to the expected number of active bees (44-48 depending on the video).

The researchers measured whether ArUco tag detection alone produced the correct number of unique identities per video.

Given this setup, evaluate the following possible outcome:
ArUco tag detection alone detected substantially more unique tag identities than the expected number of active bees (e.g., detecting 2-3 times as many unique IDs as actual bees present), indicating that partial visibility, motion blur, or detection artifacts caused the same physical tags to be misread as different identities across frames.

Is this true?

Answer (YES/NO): NO